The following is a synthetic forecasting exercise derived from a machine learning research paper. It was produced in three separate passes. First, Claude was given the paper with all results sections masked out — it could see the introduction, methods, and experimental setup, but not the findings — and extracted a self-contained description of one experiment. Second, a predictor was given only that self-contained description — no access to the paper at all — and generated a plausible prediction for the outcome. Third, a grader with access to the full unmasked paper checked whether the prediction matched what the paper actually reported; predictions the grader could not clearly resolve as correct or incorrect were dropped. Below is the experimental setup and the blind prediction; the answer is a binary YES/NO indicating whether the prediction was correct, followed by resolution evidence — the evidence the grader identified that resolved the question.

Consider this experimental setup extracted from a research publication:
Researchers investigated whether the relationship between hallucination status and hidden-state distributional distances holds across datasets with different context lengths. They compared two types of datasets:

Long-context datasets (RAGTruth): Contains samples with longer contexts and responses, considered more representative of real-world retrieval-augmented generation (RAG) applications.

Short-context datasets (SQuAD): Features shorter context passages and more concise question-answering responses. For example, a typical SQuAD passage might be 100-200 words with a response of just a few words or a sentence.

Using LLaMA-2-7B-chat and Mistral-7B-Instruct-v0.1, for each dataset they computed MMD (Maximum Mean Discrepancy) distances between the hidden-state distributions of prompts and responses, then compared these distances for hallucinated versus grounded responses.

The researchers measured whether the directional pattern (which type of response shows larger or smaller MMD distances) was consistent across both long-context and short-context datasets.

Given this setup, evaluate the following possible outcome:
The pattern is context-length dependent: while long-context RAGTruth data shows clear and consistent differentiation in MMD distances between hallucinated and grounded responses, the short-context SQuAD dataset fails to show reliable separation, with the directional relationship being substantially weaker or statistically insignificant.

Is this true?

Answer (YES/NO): NO